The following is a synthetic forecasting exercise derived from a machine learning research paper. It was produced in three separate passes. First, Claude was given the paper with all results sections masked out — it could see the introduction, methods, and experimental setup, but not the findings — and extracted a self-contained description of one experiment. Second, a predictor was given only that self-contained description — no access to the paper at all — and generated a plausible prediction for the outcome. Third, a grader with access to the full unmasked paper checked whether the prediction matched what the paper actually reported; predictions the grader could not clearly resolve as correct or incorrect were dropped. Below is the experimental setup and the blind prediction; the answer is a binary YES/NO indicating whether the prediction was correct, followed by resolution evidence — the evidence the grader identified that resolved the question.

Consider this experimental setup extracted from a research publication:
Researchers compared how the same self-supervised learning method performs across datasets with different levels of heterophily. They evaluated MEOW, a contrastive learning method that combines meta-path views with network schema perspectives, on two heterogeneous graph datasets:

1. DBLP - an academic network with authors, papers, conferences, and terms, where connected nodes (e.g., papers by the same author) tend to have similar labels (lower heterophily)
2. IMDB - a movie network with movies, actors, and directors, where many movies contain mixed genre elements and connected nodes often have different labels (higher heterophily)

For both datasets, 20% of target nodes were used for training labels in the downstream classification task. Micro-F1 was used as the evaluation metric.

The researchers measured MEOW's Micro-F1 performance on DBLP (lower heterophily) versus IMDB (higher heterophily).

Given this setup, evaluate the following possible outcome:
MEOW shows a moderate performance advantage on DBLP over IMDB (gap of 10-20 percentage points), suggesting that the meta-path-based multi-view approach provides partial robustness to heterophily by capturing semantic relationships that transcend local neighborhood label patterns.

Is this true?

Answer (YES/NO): NO